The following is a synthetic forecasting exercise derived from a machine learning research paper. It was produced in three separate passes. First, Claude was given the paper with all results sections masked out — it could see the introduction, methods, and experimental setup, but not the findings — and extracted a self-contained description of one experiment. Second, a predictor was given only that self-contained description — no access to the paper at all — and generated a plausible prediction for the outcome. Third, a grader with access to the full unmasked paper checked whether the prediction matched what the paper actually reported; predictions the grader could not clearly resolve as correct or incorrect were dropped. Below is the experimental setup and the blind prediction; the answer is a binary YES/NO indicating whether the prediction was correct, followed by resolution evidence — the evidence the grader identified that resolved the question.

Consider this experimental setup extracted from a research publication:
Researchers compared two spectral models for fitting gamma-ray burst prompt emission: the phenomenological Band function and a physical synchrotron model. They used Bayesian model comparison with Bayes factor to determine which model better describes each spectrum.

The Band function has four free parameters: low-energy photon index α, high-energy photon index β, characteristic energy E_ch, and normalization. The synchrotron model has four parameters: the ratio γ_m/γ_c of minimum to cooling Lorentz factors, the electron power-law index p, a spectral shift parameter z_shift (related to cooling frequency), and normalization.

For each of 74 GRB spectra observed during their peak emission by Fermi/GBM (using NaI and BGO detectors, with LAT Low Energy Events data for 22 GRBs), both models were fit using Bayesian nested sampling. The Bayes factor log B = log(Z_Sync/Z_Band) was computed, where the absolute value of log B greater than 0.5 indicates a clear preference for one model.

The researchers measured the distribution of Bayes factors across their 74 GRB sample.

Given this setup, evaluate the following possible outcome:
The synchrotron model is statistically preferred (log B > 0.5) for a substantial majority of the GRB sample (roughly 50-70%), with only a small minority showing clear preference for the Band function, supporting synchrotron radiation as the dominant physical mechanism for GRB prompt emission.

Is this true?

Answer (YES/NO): NO